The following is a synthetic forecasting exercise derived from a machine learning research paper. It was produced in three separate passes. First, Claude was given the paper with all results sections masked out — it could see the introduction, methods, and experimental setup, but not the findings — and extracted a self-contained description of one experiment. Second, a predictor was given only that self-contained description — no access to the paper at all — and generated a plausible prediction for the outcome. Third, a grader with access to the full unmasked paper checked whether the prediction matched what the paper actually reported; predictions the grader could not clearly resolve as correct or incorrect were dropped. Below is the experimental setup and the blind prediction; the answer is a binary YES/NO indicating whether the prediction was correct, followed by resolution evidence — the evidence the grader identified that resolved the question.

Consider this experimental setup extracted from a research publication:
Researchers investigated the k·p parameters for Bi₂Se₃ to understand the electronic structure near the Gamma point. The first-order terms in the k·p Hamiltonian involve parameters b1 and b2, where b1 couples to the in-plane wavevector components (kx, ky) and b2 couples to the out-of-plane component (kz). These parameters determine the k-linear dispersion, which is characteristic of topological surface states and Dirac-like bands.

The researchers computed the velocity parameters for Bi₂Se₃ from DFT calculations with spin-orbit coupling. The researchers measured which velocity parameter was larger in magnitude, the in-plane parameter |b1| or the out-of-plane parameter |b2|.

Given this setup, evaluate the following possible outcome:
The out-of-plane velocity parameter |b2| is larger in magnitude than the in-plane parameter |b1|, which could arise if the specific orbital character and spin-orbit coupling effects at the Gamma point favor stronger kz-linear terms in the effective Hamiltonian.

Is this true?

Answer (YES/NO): NO